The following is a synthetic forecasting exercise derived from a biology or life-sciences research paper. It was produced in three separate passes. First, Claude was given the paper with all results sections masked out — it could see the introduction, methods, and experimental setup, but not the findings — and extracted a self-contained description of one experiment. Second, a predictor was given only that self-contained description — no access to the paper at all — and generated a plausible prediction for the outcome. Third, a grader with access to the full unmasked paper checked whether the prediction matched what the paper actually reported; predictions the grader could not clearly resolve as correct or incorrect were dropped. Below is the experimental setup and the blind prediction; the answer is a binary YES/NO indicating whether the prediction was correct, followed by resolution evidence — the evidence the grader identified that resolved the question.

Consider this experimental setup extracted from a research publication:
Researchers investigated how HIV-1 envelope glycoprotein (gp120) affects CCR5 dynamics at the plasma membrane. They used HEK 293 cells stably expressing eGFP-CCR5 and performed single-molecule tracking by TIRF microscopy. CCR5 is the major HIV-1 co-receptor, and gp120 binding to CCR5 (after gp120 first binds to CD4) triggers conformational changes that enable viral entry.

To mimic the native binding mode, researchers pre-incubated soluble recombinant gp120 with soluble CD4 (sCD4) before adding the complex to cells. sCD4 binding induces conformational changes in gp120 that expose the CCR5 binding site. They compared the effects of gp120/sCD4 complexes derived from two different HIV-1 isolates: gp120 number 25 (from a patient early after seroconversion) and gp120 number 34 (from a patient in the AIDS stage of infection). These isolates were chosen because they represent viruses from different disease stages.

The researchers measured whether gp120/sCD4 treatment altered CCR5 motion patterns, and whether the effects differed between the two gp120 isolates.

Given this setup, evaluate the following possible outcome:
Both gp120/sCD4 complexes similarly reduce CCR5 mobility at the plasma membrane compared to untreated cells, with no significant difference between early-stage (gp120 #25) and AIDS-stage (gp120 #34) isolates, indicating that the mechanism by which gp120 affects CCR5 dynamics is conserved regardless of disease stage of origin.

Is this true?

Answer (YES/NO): NO